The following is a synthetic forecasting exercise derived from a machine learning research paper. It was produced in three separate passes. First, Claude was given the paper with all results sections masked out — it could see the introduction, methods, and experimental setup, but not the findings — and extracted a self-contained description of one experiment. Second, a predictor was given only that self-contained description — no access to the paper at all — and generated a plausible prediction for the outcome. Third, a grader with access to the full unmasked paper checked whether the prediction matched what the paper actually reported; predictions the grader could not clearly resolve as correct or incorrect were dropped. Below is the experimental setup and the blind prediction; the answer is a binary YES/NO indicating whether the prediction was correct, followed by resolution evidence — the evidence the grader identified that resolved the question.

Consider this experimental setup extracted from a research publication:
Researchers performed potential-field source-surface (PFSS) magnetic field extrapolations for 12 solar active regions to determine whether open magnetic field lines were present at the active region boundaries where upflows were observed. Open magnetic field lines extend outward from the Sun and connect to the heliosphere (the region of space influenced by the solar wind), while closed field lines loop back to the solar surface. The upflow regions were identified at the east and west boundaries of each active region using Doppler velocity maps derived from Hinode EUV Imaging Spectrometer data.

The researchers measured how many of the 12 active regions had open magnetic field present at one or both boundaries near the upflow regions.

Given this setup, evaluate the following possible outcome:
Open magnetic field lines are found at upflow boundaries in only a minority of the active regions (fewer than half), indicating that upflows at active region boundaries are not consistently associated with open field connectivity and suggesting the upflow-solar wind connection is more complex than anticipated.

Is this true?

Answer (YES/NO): NO